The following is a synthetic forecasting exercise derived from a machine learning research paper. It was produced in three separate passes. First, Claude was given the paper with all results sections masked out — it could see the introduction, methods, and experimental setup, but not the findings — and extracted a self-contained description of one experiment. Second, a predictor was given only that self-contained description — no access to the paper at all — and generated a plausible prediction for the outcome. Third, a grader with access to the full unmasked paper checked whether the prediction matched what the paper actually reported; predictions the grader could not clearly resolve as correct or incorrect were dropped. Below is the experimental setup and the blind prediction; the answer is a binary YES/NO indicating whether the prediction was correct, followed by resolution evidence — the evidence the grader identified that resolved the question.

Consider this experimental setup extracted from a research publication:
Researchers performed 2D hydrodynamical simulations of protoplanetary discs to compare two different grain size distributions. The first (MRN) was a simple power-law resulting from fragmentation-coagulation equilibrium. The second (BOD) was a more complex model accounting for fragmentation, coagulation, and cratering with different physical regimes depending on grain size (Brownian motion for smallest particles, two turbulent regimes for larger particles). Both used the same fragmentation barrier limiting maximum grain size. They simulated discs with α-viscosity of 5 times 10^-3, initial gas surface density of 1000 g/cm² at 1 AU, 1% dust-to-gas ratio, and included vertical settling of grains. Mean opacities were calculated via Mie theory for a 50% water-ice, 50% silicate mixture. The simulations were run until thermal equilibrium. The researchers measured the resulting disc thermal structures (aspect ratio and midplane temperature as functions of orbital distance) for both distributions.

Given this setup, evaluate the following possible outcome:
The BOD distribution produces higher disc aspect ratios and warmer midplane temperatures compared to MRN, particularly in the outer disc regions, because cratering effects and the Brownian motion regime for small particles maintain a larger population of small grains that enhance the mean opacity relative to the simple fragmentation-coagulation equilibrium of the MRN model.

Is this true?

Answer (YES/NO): NO